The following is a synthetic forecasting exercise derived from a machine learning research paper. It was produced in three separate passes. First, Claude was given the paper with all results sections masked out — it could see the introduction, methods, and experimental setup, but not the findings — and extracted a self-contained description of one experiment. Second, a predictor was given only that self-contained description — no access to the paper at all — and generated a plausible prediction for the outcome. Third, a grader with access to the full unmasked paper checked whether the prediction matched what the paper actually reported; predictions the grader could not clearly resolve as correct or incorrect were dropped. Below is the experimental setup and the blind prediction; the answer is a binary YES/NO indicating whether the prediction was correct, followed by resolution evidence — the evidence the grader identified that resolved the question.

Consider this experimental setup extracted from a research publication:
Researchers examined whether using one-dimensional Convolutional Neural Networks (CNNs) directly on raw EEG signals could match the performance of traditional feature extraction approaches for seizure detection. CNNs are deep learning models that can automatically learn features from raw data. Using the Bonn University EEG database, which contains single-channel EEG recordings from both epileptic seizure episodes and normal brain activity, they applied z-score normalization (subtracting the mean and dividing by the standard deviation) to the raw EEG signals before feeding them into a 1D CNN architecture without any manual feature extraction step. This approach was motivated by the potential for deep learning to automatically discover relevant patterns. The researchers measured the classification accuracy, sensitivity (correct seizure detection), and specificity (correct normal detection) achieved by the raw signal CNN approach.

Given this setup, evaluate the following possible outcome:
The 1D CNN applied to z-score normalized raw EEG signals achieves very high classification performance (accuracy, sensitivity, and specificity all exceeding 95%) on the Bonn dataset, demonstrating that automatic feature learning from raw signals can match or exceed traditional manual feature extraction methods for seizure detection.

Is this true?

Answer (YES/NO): NO